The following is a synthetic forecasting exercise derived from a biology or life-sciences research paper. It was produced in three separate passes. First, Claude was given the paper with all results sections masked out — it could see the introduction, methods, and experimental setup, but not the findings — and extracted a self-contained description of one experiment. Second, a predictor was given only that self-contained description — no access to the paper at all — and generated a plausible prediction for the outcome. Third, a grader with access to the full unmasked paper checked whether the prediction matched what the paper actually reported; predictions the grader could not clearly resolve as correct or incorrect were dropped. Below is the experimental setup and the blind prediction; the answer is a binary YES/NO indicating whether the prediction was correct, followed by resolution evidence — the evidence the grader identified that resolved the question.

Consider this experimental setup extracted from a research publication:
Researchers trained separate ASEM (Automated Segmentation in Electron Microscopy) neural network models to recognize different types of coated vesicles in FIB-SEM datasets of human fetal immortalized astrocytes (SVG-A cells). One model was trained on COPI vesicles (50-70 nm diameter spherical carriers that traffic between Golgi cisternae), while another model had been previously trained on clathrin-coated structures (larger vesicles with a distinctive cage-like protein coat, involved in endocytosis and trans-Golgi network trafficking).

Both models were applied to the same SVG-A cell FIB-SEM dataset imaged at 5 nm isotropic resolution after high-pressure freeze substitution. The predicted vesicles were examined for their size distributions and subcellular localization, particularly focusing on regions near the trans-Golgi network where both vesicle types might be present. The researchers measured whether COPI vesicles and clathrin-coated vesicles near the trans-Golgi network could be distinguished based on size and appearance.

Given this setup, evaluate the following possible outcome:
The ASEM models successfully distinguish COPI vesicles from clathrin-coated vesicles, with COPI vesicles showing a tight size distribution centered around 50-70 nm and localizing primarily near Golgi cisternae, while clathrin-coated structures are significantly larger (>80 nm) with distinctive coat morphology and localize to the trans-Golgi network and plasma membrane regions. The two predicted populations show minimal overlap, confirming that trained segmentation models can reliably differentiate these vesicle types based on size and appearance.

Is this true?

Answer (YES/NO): YES